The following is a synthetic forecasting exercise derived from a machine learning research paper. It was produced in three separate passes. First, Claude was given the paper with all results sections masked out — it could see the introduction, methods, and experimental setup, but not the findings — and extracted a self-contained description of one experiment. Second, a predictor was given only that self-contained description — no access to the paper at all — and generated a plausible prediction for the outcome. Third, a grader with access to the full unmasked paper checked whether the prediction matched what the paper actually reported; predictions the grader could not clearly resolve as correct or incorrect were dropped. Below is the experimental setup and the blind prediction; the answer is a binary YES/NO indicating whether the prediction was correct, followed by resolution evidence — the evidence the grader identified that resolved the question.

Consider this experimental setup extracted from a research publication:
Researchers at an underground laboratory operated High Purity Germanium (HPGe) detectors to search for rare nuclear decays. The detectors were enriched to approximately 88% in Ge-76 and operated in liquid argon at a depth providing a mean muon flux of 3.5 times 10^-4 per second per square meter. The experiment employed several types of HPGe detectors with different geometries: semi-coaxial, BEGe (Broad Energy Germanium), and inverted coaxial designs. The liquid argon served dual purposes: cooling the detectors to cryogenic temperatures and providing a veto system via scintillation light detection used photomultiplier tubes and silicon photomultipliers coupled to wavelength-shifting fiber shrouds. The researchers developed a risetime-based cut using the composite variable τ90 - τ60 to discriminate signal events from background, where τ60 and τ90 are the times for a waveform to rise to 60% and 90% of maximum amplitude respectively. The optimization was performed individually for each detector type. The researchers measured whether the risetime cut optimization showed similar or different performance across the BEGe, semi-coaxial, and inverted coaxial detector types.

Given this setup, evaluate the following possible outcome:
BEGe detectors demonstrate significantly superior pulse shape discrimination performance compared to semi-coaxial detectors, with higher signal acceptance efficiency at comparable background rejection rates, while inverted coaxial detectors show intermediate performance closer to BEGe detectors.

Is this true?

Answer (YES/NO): NO